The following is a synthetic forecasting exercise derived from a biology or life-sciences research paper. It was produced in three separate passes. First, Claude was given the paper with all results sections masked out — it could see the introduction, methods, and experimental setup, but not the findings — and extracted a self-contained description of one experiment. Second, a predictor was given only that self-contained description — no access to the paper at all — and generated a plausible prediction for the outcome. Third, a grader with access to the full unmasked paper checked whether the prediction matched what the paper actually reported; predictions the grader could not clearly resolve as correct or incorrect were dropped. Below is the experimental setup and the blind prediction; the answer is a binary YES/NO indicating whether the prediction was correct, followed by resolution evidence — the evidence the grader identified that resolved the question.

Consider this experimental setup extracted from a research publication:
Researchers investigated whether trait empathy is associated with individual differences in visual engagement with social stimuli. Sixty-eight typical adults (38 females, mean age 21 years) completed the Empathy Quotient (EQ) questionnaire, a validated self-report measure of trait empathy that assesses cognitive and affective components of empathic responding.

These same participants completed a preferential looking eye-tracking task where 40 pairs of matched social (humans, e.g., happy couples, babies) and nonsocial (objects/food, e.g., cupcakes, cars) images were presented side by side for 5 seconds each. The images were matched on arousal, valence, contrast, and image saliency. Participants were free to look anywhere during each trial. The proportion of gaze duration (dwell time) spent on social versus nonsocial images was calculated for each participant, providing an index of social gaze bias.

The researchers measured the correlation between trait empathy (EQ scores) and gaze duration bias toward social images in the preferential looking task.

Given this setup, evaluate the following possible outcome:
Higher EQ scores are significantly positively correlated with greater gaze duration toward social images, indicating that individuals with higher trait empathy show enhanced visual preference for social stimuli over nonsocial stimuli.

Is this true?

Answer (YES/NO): YES